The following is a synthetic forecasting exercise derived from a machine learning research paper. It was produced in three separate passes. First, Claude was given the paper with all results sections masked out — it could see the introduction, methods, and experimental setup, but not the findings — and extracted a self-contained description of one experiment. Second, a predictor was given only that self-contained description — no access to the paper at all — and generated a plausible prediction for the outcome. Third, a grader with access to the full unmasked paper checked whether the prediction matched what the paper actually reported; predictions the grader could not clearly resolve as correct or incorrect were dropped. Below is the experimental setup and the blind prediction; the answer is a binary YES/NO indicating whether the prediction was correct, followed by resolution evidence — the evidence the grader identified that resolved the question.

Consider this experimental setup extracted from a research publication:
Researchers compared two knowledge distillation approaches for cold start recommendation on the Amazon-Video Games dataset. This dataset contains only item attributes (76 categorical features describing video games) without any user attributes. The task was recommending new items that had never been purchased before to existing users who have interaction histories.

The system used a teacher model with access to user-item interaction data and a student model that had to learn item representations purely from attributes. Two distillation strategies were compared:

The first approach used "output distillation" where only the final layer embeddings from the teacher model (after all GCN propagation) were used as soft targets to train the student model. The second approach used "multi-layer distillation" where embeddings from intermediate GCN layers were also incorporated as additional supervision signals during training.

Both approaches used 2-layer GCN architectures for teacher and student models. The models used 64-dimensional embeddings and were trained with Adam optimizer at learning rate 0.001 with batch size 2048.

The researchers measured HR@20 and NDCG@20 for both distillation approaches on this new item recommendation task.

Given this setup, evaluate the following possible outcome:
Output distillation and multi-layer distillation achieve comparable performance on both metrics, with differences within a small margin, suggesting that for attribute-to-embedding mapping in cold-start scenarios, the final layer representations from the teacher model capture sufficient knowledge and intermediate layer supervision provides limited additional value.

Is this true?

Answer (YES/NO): NO